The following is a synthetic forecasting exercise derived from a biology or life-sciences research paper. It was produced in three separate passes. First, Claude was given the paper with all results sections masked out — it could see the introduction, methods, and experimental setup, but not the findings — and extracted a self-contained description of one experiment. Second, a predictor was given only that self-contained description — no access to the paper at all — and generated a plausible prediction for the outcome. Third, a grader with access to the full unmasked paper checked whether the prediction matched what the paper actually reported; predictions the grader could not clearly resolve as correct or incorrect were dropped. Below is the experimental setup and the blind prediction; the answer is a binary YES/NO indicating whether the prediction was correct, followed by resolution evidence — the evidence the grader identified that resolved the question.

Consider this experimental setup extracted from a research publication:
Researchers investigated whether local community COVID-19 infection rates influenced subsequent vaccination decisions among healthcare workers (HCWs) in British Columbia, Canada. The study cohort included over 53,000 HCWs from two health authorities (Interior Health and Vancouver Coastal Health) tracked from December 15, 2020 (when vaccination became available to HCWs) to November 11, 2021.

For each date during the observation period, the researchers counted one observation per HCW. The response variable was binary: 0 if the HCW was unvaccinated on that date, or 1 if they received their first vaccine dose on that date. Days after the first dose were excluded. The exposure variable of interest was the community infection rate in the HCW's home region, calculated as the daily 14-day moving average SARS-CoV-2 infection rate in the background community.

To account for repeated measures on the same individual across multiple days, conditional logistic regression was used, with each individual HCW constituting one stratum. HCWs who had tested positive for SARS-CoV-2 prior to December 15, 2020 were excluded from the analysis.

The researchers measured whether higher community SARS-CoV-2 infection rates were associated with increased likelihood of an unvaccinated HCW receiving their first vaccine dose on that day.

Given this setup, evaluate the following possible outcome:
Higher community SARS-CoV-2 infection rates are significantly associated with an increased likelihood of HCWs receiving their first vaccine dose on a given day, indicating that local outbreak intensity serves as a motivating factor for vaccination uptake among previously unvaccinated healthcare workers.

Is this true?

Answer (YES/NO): YES